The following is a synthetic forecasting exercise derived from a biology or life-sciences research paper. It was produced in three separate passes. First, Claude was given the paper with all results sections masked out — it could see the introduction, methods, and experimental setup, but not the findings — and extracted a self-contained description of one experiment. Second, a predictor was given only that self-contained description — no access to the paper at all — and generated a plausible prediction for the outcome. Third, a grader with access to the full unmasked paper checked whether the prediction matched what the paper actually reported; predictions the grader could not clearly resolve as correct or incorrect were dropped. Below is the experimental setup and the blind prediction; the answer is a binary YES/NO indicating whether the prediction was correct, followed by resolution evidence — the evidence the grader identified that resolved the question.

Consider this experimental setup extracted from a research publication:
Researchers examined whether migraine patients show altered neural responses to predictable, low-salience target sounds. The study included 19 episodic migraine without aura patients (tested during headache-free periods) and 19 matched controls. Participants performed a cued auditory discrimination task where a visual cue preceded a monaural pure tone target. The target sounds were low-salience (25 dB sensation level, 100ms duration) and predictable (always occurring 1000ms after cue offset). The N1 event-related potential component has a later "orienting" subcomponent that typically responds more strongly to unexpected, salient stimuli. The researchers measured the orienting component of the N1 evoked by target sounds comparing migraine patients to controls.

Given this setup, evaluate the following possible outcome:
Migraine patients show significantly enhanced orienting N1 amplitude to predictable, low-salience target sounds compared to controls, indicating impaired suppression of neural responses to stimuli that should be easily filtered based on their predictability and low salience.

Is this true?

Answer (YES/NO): YES